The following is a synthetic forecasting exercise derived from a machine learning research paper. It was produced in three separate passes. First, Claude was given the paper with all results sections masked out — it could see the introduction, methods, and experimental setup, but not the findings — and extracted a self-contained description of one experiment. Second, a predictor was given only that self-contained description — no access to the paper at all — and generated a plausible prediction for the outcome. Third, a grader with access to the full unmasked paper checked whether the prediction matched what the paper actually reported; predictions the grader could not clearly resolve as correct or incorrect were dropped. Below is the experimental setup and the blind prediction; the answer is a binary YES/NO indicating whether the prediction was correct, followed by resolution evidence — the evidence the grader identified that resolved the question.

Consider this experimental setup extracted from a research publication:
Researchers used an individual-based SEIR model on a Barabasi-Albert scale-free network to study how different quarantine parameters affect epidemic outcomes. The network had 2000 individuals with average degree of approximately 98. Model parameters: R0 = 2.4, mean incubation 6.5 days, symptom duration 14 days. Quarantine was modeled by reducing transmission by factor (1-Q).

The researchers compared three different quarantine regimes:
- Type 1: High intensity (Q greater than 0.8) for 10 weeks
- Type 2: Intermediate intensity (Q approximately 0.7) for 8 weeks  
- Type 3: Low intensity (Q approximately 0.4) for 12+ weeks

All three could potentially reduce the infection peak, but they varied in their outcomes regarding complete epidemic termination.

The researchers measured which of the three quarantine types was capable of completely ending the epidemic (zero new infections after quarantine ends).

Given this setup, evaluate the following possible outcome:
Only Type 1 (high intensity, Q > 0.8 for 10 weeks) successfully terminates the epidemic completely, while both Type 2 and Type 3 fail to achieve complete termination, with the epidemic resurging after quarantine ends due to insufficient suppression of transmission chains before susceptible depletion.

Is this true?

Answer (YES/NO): YES